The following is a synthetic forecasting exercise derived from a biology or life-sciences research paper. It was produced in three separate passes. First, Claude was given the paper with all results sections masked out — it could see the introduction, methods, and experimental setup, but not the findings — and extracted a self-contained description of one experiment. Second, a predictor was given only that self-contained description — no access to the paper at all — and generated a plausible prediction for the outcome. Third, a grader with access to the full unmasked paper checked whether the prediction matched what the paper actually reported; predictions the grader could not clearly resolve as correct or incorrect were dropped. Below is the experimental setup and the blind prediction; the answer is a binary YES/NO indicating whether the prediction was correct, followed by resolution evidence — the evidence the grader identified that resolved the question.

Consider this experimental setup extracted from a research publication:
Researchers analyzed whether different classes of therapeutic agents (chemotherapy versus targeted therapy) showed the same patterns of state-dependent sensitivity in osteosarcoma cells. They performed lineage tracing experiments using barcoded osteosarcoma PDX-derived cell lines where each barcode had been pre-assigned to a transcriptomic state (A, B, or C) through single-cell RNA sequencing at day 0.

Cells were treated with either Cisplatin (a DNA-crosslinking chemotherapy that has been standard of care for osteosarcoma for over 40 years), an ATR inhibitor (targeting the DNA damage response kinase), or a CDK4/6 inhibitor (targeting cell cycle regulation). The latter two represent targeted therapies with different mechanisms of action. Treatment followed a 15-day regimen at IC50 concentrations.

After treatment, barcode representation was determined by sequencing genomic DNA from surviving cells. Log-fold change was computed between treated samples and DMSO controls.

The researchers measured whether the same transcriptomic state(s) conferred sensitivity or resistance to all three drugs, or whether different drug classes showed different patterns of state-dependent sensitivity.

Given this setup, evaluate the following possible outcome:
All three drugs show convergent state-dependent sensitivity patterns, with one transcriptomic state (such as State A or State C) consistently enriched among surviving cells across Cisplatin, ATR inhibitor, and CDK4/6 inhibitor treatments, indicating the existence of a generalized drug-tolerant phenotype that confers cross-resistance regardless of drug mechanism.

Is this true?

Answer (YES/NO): NO